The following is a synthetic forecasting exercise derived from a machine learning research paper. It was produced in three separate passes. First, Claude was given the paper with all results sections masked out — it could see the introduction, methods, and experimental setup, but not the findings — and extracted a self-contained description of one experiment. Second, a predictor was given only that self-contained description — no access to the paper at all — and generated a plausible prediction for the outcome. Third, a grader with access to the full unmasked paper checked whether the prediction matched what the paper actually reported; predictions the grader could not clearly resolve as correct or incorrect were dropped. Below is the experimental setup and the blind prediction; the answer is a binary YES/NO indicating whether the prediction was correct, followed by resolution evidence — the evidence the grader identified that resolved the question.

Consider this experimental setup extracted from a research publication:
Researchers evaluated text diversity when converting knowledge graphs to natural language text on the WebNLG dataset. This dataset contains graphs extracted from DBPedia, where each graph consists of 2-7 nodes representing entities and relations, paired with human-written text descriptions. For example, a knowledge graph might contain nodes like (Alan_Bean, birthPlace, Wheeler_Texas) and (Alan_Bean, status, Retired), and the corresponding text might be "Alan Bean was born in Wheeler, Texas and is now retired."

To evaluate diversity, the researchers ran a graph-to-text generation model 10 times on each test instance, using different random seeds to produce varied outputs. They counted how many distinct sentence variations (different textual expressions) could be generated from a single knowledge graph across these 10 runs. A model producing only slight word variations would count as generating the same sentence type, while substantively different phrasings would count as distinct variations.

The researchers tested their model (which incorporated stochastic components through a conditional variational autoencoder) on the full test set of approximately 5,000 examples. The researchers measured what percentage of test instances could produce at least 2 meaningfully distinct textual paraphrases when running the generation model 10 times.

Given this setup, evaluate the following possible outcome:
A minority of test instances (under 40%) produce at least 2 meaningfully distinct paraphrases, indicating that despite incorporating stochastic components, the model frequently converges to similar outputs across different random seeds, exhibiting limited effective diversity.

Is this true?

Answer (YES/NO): NO